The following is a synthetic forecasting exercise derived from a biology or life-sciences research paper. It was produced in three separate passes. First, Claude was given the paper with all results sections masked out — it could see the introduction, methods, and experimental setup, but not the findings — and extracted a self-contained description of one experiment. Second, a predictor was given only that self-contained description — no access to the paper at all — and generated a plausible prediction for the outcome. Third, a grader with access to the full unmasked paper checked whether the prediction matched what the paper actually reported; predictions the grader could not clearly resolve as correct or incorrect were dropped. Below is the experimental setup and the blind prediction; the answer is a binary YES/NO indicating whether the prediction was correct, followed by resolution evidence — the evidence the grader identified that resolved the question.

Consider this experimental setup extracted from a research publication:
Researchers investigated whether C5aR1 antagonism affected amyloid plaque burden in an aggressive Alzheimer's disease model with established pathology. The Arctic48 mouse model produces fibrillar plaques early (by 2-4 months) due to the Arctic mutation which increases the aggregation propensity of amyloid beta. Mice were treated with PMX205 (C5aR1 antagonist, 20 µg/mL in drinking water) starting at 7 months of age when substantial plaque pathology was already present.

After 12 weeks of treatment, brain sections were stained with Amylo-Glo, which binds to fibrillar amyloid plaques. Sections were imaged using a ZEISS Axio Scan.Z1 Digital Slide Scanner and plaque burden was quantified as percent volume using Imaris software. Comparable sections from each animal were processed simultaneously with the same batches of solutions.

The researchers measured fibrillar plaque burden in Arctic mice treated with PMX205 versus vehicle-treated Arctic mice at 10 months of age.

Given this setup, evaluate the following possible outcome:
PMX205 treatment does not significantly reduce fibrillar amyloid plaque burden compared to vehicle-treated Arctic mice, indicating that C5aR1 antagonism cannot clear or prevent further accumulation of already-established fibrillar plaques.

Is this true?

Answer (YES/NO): YES